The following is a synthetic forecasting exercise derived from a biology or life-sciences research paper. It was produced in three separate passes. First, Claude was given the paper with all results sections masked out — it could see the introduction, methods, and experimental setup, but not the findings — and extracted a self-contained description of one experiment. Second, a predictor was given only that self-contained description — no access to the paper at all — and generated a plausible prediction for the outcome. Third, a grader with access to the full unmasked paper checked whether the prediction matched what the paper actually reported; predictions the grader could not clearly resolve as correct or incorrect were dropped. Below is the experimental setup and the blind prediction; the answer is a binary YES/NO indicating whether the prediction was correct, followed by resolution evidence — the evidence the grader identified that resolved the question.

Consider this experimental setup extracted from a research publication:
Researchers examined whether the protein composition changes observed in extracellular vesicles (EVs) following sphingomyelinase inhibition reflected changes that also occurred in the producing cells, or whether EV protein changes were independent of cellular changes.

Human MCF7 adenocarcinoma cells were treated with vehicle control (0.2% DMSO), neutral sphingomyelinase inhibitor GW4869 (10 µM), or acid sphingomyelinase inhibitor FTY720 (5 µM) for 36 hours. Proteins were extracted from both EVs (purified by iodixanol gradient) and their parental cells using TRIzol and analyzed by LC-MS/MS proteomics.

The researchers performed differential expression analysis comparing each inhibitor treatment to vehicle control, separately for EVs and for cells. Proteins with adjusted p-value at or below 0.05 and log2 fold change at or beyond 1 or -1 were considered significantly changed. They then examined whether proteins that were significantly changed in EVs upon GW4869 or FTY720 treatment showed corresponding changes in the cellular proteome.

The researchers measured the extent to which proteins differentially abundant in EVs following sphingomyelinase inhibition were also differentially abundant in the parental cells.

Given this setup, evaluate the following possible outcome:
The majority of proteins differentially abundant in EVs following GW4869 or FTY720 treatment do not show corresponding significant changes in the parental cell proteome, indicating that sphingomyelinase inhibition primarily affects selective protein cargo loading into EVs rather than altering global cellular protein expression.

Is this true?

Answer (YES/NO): YES